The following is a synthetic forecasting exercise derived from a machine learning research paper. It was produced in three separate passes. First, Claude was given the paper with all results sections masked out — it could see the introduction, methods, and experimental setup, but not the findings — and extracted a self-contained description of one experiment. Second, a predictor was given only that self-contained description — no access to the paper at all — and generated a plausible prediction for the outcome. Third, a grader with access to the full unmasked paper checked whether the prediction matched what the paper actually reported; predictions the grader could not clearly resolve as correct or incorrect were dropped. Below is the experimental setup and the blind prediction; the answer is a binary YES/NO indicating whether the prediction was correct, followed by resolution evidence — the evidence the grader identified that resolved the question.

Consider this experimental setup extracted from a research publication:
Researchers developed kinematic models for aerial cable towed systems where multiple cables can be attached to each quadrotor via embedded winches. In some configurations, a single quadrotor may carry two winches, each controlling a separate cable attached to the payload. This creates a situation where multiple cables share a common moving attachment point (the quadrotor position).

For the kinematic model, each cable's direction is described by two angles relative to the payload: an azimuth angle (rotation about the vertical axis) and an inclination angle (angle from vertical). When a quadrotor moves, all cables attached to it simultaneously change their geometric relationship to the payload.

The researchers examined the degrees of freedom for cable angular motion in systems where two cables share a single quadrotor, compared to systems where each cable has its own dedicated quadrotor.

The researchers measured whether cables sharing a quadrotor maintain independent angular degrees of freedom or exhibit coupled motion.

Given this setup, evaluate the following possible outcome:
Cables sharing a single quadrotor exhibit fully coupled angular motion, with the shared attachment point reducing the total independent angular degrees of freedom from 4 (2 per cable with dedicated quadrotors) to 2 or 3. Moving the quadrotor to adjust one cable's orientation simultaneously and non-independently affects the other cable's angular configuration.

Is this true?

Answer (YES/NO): NO